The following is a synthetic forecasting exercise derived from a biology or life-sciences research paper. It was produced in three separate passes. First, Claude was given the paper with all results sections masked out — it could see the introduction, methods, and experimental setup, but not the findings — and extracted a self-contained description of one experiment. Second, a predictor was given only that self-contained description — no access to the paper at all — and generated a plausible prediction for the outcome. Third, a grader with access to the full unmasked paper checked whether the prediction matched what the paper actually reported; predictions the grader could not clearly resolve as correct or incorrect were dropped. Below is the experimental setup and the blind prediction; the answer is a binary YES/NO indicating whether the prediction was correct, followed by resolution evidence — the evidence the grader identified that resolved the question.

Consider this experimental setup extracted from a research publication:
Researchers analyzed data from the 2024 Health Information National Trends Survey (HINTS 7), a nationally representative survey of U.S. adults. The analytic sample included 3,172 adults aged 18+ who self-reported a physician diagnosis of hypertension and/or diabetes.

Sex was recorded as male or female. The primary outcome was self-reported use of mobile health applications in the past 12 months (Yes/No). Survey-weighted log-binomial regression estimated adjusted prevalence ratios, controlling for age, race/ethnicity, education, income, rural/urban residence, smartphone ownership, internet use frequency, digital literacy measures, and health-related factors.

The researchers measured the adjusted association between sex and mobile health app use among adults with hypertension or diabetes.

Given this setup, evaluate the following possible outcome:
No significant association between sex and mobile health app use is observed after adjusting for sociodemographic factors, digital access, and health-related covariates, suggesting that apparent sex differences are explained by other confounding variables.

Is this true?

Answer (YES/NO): NO